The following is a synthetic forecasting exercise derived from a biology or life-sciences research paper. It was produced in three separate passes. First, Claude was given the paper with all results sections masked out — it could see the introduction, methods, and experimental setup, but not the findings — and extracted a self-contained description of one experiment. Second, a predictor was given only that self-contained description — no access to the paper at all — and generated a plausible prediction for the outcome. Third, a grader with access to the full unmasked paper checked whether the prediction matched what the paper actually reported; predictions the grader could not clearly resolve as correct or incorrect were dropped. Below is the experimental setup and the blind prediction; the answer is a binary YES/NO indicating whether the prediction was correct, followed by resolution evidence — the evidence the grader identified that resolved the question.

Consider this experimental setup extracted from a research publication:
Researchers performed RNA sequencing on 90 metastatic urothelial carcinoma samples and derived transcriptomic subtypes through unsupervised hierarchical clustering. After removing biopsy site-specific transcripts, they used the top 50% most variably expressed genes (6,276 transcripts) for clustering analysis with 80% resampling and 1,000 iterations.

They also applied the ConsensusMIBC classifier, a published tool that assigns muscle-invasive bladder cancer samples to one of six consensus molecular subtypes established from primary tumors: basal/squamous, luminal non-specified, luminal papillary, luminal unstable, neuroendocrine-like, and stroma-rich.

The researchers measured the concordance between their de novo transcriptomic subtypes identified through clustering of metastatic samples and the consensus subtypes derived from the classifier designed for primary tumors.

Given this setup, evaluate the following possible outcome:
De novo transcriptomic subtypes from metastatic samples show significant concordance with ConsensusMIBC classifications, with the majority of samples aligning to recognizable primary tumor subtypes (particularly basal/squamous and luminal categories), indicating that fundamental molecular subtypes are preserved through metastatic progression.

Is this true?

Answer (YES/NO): YES